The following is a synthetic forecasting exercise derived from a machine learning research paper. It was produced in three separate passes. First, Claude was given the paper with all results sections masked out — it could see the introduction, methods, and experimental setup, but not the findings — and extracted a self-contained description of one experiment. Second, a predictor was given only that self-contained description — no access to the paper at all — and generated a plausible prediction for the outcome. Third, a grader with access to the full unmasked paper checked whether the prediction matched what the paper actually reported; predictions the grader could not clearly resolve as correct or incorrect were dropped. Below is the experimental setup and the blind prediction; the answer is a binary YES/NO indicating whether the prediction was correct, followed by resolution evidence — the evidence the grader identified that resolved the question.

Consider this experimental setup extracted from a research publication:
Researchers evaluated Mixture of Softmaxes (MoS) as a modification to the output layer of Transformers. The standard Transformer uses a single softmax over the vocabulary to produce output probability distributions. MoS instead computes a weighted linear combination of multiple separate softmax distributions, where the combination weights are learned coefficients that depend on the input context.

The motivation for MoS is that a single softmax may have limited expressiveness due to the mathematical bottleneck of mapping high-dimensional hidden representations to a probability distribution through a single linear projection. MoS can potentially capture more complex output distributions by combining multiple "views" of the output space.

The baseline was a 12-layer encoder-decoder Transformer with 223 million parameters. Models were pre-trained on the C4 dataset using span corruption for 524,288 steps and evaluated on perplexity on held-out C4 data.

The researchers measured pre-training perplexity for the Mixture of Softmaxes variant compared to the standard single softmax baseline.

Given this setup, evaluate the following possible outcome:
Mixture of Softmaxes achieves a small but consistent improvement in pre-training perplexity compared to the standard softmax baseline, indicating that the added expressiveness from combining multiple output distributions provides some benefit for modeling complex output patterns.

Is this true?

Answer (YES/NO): NO